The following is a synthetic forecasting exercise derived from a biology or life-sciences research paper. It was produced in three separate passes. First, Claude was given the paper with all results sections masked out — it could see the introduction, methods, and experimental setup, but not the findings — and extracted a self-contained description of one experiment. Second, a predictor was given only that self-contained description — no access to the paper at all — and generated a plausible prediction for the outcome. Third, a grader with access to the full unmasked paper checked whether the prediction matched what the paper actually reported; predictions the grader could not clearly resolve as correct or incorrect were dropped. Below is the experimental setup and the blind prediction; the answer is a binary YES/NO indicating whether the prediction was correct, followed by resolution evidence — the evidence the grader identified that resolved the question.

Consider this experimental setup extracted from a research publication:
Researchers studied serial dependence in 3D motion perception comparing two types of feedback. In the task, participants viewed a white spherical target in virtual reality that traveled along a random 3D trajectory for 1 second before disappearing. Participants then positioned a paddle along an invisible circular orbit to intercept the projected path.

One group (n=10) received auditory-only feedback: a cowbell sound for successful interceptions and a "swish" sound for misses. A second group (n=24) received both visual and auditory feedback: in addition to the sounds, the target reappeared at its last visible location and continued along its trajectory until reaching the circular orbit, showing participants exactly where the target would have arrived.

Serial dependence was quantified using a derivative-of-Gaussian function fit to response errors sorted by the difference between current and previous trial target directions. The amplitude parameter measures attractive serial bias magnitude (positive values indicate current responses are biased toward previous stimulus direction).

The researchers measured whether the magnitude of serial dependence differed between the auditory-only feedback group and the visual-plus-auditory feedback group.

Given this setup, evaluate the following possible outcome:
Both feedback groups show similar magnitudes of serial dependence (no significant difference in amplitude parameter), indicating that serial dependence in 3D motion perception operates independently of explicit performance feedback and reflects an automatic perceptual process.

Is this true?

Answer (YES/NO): NO